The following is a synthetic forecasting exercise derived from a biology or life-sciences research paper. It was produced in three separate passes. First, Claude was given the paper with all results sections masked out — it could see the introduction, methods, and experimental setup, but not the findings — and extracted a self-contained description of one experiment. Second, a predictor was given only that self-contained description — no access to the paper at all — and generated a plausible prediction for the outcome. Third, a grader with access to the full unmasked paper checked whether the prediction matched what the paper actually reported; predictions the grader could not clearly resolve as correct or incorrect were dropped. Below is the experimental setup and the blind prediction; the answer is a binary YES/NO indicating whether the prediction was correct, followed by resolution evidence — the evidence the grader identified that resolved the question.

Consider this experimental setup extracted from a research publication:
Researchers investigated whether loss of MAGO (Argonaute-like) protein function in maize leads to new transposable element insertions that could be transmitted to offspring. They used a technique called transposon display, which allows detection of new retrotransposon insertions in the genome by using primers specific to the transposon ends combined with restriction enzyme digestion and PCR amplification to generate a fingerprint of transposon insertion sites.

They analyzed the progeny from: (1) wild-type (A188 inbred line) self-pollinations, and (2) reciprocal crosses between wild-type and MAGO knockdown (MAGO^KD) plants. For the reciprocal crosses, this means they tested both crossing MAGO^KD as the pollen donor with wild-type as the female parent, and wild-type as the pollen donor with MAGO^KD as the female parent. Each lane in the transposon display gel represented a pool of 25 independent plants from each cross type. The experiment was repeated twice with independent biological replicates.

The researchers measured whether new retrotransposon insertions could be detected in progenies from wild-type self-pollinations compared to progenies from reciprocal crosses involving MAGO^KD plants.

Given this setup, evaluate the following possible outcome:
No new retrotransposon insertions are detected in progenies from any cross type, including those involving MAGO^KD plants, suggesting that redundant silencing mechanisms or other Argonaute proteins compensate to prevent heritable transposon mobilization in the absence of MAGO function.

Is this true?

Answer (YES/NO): NO